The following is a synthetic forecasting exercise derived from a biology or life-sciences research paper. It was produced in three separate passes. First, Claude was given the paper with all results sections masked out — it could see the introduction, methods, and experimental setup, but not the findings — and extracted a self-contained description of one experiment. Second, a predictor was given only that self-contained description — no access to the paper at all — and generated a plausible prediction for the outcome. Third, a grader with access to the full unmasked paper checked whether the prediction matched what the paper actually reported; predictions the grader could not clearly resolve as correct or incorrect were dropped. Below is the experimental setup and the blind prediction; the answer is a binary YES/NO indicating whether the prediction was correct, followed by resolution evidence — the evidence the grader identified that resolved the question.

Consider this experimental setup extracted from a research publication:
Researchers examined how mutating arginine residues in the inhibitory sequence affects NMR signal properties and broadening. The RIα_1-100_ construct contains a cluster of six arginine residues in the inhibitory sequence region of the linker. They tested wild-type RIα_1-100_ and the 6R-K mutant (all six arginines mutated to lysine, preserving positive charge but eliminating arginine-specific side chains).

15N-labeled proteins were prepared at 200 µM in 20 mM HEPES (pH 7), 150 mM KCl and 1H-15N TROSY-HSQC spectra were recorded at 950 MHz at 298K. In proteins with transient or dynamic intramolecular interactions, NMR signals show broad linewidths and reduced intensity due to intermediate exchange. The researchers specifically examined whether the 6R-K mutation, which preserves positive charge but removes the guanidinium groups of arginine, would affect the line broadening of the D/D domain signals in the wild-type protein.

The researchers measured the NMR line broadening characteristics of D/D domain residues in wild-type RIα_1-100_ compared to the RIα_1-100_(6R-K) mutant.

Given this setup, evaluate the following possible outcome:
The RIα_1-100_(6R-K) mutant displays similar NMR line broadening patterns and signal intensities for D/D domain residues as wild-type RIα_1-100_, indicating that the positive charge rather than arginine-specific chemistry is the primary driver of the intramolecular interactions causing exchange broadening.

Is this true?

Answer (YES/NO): YES